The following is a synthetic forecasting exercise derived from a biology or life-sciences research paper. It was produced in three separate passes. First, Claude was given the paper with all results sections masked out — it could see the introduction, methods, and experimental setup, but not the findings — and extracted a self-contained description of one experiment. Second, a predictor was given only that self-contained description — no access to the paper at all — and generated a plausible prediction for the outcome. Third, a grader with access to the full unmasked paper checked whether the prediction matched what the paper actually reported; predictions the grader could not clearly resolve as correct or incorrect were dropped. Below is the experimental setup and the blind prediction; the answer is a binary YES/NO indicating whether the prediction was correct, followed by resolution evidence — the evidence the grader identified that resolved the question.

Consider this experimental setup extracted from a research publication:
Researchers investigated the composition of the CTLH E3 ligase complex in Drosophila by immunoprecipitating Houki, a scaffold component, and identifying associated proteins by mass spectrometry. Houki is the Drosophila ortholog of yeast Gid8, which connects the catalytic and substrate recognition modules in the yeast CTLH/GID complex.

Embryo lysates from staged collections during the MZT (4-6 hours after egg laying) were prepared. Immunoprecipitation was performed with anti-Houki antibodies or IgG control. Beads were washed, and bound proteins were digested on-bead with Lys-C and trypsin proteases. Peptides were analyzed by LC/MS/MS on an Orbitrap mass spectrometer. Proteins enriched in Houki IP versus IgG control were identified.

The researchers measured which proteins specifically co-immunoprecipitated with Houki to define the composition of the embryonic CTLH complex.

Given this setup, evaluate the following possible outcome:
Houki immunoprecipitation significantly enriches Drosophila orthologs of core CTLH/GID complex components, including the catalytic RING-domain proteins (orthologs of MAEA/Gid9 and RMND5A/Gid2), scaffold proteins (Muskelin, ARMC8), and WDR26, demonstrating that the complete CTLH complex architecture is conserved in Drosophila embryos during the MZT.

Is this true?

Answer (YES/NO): NO